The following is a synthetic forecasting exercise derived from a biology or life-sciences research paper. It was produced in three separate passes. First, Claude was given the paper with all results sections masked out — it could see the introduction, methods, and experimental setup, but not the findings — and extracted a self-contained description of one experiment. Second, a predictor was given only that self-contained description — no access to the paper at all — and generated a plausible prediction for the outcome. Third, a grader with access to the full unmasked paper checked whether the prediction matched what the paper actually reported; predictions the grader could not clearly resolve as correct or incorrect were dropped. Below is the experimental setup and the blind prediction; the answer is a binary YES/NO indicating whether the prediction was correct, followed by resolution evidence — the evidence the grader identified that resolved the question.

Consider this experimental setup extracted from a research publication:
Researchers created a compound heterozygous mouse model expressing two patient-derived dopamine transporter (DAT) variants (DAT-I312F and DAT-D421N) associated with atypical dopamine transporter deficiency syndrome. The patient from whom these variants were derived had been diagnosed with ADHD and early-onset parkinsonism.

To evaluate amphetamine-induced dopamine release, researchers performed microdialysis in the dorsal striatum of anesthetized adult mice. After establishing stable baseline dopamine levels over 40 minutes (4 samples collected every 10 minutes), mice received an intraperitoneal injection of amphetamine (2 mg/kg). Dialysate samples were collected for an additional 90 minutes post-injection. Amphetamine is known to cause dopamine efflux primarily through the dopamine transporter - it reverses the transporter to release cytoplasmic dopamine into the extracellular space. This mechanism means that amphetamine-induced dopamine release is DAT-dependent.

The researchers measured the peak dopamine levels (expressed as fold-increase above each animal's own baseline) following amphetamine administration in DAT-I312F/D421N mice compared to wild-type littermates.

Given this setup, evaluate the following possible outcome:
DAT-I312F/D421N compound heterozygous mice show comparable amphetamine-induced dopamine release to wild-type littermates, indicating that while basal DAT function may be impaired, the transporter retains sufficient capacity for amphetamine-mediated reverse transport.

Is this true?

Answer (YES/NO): NO